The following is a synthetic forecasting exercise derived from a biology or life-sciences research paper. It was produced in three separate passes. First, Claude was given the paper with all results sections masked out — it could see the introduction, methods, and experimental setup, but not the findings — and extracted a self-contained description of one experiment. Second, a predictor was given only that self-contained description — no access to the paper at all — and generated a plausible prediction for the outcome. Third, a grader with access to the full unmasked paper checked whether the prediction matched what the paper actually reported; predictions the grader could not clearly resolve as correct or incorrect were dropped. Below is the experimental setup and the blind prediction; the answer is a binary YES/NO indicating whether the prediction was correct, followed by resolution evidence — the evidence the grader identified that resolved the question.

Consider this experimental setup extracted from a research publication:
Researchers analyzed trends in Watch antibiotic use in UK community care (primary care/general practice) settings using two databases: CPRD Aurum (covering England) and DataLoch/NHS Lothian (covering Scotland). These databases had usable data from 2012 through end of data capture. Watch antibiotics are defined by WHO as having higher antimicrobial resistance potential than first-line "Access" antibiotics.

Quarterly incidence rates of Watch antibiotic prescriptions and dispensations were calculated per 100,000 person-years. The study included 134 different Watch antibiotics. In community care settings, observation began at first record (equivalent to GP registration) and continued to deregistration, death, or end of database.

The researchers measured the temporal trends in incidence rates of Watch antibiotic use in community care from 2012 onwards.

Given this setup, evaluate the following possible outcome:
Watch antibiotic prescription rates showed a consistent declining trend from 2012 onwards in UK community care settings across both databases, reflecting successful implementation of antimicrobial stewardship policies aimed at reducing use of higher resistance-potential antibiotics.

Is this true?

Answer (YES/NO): NO